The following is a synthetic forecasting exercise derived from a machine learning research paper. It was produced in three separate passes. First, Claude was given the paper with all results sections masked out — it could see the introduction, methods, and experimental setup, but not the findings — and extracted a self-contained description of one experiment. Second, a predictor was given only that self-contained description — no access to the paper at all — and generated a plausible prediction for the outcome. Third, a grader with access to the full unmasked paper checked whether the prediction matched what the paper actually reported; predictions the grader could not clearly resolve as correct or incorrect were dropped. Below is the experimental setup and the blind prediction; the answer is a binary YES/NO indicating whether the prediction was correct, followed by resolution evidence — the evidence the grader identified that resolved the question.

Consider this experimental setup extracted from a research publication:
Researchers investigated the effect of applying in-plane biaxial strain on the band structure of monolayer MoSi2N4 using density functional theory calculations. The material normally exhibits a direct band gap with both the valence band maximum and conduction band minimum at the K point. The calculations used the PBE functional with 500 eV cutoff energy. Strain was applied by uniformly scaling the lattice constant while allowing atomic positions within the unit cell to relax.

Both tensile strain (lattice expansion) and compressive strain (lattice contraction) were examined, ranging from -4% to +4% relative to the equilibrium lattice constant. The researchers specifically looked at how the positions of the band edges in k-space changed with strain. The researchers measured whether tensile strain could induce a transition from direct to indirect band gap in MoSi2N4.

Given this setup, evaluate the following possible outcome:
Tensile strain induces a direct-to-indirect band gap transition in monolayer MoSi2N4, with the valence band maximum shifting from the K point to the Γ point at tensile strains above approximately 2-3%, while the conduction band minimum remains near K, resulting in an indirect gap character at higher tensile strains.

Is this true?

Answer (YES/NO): NO